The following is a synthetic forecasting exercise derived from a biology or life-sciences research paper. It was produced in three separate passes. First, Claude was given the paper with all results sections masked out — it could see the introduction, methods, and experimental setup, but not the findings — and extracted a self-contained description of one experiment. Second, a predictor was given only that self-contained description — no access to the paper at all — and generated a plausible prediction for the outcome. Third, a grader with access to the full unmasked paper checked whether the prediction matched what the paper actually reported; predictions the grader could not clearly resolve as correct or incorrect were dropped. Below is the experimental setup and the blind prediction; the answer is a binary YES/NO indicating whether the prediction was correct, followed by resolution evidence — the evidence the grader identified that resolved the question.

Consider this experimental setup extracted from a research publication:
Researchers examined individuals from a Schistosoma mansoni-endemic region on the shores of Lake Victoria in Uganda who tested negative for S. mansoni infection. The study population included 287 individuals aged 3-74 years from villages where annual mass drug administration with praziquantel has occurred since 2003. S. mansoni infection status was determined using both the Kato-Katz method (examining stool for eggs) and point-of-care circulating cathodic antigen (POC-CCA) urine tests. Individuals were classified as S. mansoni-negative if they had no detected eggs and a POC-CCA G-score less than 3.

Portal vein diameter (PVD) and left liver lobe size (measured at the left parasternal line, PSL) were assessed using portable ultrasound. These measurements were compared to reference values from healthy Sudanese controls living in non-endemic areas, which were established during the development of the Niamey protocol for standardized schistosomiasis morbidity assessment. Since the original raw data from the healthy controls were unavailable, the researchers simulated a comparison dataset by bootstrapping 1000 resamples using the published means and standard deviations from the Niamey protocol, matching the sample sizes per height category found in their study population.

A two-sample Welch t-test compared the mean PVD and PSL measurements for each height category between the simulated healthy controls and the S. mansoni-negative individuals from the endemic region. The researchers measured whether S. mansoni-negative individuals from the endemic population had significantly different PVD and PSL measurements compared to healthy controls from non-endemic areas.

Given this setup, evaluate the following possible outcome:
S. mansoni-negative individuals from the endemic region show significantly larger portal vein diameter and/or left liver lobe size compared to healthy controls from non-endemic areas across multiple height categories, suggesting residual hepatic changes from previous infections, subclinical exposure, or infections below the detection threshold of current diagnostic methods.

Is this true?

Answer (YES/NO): YES